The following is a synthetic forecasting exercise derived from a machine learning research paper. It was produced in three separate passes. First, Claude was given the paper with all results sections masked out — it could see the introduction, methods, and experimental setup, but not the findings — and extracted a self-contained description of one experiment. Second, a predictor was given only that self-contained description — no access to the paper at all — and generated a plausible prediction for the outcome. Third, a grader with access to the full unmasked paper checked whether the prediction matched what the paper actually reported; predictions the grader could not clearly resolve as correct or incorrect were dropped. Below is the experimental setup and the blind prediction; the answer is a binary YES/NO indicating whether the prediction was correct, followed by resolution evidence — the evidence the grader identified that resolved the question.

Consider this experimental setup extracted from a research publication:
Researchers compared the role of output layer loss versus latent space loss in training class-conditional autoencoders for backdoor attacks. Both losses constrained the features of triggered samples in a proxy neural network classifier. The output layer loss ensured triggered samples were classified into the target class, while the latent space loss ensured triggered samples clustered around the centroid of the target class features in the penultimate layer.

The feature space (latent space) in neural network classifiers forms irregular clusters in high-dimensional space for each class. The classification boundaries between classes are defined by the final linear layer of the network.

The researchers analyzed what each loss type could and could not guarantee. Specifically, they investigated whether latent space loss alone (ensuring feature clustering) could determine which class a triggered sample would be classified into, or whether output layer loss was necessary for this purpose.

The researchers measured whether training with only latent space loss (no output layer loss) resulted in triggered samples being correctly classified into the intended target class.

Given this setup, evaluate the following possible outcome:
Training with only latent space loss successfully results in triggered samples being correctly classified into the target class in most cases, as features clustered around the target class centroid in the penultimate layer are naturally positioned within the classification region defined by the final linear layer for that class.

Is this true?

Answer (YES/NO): NO